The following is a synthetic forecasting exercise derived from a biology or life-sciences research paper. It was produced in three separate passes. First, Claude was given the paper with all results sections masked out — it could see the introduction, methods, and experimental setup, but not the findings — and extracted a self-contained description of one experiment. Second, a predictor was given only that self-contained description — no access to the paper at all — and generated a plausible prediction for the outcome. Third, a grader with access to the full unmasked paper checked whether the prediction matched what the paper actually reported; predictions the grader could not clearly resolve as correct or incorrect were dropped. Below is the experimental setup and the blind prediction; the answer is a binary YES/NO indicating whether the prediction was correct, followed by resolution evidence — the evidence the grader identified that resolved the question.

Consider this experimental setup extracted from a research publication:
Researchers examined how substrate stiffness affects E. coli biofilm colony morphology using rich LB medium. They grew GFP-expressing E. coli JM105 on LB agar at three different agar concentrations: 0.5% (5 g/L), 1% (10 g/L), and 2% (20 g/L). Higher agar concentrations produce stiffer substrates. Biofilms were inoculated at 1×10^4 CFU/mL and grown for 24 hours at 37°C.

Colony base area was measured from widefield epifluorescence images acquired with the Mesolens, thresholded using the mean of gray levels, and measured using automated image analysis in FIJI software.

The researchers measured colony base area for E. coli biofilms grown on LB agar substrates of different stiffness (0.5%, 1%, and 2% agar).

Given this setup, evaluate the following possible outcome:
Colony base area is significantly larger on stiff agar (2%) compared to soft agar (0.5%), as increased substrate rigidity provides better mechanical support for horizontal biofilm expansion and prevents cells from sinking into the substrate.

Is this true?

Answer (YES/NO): NO